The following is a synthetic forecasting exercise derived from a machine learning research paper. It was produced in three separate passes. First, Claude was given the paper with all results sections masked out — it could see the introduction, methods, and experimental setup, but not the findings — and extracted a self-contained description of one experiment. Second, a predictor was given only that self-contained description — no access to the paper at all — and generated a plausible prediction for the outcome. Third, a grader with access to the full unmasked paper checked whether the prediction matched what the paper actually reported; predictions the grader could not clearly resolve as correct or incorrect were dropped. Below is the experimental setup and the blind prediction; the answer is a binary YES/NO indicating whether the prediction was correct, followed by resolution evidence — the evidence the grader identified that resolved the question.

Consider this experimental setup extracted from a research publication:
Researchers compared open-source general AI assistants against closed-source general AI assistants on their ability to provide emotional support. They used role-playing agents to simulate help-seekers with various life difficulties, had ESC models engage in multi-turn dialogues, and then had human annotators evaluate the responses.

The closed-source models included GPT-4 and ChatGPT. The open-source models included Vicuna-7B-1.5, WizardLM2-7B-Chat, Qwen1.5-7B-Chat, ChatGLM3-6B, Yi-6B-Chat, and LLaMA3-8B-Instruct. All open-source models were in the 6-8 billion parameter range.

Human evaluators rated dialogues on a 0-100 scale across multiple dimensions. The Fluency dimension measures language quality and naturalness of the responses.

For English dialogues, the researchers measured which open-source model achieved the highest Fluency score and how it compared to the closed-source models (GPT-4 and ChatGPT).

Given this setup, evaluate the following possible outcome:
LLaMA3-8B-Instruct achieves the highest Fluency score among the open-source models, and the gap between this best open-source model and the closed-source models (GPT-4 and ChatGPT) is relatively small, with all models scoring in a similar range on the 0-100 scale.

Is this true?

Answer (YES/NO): NO